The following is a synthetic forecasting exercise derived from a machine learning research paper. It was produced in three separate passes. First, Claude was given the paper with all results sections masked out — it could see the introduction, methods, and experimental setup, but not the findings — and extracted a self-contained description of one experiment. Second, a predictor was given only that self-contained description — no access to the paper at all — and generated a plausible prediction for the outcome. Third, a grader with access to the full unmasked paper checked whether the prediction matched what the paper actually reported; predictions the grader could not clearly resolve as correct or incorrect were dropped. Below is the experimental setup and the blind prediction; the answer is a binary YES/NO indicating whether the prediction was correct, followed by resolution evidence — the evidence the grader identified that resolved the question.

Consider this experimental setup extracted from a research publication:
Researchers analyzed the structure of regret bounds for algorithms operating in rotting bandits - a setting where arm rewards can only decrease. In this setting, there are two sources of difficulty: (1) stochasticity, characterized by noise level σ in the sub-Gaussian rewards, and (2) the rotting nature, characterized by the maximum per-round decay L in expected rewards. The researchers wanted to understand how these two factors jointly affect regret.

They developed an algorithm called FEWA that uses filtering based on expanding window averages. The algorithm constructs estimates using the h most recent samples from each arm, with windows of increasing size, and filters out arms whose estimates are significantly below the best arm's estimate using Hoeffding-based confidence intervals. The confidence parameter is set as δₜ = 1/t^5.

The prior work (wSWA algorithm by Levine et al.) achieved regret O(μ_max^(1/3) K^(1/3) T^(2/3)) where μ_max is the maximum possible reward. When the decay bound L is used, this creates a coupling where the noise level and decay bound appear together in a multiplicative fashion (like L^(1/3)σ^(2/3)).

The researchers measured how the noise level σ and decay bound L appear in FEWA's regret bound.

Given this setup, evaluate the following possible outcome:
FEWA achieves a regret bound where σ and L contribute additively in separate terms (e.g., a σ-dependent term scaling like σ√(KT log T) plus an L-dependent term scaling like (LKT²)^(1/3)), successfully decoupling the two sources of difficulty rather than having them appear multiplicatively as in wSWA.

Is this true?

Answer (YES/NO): NO